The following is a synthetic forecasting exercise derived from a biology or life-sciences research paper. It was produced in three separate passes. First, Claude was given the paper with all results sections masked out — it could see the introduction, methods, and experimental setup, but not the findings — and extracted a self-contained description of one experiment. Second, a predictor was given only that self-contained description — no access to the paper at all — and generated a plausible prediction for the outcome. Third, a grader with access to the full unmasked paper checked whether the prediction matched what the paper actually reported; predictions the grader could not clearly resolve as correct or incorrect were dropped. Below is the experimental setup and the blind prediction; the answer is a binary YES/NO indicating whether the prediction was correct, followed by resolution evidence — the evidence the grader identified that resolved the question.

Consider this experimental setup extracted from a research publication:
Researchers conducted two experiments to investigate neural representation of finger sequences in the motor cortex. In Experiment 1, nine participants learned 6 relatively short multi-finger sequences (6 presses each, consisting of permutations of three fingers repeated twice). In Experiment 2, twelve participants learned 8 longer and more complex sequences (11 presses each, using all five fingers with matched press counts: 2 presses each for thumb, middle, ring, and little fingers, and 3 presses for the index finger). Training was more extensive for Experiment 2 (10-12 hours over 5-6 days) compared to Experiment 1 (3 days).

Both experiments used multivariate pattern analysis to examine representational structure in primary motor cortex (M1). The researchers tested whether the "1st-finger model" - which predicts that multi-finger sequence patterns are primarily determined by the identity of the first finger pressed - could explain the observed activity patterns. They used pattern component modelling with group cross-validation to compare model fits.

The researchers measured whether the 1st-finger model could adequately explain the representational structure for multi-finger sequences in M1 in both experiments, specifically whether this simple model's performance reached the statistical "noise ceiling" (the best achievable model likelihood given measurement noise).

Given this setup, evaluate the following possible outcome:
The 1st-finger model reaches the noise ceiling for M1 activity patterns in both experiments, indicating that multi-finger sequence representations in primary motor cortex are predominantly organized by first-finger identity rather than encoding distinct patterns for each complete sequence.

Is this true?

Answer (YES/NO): YES